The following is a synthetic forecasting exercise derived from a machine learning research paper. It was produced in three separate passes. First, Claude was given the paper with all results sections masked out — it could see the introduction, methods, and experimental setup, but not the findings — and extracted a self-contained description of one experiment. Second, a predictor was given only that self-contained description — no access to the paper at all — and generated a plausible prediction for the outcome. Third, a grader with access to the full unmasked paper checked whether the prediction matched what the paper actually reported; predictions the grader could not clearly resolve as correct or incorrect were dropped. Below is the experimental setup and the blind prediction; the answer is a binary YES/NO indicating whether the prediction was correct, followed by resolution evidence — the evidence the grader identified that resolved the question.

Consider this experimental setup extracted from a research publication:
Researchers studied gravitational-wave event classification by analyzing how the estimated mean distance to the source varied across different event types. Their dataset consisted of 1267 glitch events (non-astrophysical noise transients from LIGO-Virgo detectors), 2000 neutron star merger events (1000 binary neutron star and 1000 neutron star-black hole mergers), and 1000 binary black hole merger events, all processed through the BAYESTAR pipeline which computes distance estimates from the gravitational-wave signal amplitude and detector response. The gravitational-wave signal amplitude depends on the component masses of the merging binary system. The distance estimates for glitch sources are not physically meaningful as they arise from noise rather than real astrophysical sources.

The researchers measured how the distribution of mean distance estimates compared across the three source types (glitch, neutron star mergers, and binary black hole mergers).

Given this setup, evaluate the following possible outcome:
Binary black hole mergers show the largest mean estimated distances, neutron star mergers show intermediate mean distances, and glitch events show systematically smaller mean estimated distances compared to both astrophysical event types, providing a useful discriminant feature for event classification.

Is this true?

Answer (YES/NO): NO